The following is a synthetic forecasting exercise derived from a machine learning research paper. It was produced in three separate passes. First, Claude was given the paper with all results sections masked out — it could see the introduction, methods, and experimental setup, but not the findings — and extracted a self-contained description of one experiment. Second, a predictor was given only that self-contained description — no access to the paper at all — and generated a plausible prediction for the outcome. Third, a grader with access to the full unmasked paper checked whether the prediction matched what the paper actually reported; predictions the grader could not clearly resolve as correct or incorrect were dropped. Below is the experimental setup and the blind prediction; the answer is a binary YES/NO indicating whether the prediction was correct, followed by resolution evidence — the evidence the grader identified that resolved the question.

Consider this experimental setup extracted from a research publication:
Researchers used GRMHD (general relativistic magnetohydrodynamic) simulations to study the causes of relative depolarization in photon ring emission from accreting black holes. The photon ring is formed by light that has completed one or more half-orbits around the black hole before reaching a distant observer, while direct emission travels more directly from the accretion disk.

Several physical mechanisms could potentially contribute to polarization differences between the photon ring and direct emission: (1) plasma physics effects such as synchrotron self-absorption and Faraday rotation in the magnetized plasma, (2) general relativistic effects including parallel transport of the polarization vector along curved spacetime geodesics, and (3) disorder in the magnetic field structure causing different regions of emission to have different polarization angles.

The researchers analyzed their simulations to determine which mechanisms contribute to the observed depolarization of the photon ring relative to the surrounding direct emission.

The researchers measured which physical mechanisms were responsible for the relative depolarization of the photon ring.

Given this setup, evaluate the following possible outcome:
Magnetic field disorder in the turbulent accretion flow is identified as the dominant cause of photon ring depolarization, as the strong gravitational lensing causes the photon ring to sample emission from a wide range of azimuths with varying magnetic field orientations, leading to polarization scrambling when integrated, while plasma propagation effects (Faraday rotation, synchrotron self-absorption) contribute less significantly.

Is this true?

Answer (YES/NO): NO